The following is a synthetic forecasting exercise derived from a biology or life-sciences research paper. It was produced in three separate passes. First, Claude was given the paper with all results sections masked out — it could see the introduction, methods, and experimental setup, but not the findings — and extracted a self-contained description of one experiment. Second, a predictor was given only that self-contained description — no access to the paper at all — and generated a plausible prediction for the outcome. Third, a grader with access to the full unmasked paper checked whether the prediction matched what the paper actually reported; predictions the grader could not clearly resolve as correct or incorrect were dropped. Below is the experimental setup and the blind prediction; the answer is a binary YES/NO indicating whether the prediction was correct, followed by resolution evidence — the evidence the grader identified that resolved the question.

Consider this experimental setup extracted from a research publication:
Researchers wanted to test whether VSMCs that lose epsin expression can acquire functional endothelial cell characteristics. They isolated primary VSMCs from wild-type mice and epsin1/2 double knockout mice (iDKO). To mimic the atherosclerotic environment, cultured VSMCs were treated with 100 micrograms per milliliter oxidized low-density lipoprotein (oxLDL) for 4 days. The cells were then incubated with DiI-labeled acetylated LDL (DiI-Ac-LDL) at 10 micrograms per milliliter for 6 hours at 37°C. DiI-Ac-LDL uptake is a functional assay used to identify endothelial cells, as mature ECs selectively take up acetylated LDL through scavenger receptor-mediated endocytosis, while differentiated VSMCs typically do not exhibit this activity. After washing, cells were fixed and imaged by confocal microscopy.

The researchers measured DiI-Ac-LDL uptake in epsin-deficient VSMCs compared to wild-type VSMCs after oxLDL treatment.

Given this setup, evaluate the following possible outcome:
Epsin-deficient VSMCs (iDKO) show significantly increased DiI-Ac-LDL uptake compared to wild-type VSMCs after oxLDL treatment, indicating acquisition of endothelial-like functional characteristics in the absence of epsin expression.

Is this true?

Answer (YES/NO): YES